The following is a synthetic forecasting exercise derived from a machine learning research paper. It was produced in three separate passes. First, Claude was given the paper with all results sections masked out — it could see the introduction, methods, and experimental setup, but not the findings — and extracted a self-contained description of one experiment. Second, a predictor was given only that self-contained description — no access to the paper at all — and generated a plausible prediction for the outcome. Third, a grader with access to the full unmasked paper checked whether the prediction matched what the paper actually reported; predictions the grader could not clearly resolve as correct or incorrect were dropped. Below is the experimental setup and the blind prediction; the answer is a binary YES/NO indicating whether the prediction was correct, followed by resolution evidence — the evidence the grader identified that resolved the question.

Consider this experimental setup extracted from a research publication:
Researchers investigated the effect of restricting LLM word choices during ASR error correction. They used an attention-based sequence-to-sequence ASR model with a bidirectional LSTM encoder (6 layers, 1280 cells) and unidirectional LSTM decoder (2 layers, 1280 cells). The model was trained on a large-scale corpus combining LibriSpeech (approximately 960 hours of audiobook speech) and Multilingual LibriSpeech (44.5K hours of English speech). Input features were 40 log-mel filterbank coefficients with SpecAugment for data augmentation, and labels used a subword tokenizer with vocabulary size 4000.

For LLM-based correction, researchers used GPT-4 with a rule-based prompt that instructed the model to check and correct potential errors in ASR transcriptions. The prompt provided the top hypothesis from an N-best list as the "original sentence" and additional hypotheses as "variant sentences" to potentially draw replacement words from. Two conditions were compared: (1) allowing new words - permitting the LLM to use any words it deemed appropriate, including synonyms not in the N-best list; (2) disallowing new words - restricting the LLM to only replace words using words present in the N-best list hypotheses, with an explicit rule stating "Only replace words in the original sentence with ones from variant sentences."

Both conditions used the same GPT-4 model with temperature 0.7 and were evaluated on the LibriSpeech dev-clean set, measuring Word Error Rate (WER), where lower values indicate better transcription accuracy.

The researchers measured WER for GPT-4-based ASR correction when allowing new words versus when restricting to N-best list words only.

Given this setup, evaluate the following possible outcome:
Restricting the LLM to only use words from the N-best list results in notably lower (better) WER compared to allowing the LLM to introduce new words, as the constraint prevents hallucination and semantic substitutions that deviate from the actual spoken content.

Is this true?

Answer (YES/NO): YES